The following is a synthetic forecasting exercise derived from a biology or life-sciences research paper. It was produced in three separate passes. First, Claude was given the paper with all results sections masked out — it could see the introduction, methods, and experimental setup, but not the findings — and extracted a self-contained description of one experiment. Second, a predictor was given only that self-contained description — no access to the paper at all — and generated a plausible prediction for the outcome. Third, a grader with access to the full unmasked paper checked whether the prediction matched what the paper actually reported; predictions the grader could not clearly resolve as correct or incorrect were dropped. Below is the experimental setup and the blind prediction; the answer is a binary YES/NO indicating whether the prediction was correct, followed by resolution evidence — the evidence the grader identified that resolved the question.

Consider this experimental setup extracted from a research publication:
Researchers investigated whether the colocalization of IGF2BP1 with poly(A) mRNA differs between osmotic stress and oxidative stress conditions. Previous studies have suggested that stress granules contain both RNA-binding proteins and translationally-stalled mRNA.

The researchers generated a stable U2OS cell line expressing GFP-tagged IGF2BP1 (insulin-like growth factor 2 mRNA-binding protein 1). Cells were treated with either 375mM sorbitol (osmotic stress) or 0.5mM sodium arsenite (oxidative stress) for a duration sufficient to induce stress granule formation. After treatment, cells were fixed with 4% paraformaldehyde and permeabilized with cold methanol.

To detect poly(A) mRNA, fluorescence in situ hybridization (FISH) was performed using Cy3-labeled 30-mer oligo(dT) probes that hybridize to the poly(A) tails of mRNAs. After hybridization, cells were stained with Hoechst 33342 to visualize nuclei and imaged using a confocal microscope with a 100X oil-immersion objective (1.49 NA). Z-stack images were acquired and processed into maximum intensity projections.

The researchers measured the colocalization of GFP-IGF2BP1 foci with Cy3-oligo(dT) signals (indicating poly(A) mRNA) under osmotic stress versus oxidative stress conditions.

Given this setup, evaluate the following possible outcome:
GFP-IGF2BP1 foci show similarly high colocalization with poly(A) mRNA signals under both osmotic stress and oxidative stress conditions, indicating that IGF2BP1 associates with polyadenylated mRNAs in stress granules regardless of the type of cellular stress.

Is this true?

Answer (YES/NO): NO